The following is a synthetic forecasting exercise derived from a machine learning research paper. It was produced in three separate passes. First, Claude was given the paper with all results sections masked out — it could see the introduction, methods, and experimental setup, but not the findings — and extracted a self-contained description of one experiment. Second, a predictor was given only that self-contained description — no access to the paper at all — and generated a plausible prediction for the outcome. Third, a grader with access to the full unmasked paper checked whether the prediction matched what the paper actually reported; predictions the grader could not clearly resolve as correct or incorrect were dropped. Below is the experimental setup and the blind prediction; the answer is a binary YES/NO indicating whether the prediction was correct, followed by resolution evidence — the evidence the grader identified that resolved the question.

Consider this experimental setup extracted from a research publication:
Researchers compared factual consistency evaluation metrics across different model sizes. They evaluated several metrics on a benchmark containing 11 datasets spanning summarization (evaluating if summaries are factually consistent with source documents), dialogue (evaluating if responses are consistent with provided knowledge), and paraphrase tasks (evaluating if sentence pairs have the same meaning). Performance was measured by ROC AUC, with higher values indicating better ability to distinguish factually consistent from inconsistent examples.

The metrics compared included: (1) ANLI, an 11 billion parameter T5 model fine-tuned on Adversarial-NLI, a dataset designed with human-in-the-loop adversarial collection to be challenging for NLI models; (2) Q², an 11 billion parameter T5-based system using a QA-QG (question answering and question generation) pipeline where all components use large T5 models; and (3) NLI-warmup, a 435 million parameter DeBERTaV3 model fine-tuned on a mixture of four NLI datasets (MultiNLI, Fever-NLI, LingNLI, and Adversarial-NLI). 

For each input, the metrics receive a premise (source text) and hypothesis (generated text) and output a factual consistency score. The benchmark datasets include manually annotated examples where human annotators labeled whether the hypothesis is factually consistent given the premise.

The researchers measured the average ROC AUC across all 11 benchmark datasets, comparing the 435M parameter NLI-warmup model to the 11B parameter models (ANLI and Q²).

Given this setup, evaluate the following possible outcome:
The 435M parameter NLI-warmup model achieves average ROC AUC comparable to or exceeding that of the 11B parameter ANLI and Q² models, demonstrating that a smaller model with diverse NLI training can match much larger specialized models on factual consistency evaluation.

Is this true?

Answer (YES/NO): YES